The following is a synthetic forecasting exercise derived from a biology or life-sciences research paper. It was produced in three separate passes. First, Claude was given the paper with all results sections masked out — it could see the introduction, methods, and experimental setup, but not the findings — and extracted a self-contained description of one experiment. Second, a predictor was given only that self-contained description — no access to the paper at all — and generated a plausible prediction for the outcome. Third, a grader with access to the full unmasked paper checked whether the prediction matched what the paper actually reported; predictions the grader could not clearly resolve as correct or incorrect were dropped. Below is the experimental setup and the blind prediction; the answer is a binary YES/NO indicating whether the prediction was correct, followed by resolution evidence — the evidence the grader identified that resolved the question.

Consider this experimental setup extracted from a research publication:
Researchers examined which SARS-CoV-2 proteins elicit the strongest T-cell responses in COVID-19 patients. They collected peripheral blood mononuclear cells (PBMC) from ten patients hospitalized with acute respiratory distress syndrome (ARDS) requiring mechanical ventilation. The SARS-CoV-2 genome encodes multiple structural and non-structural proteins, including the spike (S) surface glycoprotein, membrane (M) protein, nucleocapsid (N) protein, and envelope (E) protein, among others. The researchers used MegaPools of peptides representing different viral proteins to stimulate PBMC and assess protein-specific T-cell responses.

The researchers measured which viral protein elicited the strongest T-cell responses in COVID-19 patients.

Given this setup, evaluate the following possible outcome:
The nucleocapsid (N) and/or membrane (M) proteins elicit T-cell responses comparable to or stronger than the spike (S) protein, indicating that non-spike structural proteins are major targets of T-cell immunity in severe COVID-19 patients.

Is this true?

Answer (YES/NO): NO